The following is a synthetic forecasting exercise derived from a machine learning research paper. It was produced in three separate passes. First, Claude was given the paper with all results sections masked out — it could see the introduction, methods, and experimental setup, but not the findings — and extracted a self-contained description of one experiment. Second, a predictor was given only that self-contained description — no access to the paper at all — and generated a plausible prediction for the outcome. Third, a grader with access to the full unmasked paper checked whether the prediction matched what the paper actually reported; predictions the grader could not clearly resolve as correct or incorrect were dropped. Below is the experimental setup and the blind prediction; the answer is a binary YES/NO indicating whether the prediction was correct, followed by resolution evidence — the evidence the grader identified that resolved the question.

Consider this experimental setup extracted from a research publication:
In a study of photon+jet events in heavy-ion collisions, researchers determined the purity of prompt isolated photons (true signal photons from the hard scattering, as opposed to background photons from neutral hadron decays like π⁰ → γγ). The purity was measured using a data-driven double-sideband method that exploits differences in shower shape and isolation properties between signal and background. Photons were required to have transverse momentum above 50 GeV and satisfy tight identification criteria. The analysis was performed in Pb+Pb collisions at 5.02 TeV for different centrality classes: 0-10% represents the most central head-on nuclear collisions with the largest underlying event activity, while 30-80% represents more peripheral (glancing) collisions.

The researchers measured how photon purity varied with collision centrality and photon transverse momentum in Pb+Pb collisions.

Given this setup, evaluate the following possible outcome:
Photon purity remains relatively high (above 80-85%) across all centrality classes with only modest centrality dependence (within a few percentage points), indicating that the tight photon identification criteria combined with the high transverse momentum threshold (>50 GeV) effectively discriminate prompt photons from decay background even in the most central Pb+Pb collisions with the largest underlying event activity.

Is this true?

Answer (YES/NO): NO